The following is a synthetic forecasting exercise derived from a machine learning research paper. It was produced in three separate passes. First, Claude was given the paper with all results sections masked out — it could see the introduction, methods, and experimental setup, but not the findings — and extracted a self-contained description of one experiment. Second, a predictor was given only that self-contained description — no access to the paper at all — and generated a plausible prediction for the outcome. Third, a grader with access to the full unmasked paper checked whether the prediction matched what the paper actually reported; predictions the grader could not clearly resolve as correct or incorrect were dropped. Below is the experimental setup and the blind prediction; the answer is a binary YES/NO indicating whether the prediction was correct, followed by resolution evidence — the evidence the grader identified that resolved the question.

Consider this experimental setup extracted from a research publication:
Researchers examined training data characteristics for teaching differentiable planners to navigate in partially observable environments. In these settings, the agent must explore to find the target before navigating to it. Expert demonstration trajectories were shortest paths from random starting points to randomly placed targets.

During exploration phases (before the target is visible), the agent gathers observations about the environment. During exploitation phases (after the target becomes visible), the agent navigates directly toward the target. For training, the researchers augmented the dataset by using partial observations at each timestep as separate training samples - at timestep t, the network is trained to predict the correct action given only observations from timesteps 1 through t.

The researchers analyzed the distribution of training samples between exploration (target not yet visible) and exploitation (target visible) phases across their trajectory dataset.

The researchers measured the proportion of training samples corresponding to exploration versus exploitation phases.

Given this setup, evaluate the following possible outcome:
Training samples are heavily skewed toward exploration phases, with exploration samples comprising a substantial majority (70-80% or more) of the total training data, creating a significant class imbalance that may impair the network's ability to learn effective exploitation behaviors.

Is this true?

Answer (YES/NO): YES